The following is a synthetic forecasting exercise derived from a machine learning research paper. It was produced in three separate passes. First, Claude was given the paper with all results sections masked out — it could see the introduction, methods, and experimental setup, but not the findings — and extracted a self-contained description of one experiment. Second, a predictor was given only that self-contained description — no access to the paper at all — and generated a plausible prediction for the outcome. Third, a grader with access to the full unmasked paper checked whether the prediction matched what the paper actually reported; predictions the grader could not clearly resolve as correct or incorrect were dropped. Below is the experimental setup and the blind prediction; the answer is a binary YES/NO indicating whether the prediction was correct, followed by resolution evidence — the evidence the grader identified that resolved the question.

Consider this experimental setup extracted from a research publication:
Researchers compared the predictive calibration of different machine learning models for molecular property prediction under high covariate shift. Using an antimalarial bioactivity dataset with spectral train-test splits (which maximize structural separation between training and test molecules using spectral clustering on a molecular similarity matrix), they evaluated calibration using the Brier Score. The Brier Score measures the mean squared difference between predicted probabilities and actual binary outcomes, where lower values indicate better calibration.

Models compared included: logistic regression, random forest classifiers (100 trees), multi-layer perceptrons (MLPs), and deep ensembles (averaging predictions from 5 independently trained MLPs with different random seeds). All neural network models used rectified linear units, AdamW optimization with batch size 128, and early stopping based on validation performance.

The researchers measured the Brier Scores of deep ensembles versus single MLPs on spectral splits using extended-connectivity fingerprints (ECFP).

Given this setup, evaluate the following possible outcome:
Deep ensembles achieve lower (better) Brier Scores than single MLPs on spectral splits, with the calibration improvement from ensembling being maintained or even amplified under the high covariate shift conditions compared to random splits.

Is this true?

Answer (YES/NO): NO